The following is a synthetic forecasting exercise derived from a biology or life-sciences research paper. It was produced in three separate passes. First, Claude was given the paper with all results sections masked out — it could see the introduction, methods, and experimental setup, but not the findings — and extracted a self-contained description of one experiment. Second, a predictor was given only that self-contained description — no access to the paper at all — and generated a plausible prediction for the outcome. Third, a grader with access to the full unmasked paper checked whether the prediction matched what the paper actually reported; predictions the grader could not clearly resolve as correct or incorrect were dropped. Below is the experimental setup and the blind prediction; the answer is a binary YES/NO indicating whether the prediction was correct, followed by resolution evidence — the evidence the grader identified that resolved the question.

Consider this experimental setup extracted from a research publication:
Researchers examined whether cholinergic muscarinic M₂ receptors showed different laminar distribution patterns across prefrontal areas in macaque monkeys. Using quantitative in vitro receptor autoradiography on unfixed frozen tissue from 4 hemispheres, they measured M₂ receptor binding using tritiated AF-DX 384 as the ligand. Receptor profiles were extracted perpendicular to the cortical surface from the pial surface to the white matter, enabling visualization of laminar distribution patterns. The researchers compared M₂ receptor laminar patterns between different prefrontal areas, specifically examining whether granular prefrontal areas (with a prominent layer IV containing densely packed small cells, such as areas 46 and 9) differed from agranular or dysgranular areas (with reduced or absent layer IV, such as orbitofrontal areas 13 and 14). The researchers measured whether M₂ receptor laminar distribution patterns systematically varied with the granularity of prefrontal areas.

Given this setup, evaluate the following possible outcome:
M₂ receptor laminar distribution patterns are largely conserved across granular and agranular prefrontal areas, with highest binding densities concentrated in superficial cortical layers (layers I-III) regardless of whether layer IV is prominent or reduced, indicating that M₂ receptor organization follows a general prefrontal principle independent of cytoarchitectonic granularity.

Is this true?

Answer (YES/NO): NO